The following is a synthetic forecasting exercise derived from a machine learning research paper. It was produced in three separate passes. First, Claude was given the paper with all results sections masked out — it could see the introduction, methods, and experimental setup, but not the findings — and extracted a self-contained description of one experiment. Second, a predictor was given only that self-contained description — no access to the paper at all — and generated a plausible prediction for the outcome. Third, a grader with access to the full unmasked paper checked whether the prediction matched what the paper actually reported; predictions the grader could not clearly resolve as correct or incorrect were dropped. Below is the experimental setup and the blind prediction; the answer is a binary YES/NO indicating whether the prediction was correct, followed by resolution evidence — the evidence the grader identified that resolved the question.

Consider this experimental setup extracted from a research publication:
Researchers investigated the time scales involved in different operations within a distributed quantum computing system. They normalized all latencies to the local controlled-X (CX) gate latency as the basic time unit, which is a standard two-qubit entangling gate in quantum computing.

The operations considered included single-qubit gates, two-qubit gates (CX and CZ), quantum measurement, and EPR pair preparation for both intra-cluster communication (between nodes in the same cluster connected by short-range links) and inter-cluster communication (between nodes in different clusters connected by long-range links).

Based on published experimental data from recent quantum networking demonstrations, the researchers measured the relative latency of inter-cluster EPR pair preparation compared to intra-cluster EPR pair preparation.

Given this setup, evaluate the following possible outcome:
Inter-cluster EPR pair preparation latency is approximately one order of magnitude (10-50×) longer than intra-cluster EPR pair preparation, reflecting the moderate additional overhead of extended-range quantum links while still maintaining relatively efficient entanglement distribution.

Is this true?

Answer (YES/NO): NO